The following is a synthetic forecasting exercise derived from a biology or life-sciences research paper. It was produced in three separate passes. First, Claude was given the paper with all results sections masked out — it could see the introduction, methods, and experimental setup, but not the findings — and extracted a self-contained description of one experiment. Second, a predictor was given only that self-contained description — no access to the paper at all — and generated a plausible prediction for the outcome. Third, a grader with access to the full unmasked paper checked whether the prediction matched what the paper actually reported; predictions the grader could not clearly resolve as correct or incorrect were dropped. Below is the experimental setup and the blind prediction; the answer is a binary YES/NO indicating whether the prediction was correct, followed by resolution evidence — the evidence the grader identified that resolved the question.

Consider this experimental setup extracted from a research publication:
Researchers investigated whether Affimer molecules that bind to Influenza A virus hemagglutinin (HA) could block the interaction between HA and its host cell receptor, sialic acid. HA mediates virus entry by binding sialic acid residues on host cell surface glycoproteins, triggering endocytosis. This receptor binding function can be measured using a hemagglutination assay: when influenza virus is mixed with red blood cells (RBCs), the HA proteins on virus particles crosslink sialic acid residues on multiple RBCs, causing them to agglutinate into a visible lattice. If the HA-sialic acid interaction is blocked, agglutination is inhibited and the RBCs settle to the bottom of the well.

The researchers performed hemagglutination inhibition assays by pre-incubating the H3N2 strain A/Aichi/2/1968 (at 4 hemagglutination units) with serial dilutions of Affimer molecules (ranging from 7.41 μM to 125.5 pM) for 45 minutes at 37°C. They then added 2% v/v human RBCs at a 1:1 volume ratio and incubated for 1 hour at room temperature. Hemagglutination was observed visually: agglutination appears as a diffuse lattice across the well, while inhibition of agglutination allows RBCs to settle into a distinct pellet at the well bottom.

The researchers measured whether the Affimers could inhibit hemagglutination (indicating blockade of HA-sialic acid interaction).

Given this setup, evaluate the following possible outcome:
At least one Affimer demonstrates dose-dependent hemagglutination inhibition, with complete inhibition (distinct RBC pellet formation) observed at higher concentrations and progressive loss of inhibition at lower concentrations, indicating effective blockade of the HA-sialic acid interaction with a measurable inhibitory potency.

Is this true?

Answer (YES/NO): NO